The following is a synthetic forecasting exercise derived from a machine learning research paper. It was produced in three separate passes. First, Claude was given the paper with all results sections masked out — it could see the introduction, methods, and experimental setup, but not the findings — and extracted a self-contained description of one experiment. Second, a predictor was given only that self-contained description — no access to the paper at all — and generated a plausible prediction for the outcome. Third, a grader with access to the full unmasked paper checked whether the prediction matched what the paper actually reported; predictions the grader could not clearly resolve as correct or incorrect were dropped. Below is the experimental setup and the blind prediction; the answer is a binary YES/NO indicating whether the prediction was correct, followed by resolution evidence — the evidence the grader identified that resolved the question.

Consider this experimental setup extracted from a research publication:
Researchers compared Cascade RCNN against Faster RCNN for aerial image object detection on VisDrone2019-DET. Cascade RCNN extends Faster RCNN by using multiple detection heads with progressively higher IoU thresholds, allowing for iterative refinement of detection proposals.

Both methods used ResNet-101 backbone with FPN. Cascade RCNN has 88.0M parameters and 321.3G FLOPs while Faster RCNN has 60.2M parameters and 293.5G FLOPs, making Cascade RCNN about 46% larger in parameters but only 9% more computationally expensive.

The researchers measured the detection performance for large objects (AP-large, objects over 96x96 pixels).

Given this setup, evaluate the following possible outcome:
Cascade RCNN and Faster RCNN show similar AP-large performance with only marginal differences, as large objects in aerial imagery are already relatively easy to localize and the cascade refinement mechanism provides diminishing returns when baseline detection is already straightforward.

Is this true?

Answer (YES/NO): NO